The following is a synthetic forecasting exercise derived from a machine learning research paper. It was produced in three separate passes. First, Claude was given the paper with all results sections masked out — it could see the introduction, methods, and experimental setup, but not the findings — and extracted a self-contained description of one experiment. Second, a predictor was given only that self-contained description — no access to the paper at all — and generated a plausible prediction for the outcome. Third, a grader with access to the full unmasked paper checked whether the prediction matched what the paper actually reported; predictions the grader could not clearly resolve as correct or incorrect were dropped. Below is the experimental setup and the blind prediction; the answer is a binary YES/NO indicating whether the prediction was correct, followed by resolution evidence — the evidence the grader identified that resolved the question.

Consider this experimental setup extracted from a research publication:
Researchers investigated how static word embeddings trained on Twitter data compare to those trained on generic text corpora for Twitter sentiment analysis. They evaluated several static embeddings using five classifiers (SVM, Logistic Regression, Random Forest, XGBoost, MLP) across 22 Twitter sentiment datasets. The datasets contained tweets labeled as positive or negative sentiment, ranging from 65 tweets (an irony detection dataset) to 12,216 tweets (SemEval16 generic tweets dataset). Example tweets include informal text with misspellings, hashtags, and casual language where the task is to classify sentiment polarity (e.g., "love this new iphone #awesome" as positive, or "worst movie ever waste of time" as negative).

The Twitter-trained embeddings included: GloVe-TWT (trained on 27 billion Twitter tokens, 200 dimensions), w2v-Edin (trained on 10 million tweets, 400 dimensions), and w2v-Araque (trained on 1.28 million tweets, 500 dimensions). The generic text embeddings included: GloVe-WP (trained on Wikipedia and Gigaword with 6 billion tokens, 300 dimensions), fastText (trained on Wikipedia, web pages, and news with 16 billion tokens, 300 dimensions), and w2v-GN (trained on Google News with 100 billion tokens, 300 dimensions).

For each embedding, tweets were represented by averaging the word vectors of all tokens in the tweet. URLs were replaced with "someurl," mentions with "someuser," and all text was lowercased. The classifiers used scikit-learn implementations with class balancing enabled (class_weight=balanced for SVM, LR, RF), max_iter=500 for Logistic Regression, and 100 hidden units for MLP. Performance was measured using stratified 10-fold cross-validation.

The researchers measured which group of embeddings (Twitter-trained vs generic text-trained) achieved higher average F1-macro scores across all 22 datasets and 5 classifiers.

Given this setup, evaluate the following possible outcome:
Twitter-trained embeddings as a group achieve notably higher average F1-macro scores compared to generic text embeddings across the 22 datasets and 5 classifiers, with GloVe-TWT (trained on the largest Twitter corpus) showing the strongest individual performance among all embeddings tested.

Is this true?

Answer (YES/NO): NO